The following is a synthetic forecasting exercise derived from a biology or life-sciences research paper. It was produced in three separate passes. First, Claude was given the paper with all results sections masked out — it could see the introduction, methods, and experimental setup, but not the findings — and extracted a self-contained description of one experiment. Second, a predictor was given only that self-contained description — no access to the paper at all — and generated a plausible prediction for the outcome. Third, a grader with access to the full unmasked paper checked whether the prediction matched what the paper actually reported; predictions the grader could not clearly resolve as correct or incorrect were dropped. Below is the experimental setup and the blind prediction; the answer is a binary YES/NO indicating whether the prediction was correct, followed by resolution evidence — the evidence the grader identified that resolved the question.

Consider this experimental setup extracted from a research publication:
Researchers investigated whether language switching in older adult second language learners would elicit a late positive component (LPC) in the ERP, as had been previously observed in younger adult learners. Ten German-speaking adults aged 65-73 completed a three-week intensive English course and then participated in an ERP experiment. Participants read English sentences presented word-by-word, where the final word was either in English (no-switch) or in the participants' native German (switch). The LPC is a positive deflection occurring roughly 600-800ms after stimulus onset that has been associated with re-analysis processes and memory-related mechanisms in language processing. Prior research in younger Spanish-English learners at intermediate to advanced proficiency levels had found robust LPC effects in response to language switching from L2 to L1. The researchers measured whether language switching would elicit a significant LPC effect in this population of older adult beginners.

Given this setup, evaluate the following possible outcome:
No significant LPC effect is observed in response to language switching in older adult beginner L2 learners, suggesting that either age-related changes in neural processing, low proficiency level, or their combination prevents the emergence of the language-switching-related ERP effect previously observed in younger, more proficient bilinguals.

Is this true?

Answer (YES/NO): YES